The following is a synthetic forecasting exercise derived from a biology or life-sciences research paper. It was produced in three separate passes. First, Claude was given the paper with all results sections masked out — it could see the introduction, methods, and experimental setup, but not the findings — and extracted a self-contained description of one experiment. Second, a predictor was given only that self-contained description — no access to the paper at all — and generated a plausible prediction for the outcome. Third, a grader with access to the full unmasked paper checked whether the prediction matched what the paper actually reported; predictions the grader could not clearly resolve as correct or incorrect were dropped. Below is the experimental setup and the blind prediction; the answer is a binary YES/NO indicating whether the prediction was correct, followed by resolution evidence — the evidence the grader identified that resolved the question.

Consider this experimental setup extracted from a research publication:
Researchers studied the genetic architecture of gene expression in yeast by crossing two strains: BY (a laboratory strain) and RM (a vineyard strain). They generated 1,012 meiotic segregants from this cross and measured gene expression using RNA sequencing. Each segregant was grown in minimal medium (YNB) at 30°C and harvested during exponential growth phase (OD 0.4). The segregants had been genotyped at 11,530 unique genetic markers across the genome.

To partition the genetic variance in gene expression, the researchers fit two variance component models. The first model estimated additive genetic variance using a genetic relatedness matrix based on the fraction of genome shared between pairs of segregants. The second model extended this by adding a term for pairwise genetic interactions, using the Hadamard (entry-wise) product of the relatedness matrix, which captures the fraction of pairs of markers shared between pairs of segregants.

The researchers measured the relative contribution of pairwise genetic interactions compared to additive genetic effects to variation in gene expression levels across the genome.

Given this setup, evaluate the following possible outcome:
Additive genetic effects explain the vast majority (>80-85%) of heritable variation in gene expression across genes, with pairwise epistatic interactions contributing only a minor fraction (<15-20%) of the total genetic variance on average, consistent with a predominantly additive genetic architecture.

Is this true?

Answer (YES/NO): YES